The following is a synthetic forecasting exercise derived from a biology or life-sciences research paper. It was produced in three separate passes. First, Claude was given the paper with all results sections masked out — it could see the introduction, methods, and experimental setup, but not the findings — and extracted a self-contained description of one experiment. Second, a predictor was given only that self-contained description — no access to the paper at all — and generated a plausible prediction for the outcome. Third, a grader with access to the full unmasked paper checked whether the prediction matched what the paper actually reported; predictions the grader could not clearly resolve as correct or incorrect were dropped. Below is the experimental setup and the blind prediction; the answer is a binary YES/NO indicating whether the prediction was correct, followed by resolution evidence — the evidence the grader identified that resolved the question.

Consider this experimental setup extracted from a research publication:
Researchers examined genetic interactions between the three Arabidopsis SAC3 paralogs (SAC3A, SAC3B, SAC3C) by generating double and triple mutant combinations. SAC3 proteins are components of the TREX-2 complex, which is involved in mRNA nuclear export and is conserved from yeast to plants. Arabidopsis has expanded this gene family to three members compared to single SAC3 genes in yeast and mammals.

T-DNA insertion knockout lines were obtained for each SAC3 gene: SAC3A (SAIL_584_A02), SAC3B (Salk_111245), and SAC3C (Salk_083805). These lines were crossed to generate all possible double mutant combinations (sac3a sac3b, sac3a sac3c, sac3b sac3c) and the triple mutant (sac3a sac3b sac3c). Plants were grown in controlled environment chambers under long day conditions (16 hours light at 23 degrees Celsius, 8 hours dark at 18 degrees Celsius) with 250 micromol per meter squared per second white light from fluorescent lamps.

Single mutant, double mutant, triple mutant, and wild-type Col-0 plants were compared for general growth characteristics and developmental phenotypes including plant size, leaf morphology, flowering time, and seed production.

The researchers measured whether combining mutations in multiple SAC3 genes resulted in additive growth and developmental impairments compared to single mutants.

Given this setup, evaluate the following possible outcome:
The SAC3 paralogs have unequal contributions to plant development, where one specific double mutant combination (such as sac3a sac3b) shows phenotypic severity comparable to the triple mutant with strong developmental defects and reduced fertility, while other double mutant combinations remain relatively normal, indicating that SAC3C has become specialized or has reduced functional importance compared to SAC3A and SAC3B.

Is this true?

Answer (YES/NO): NO